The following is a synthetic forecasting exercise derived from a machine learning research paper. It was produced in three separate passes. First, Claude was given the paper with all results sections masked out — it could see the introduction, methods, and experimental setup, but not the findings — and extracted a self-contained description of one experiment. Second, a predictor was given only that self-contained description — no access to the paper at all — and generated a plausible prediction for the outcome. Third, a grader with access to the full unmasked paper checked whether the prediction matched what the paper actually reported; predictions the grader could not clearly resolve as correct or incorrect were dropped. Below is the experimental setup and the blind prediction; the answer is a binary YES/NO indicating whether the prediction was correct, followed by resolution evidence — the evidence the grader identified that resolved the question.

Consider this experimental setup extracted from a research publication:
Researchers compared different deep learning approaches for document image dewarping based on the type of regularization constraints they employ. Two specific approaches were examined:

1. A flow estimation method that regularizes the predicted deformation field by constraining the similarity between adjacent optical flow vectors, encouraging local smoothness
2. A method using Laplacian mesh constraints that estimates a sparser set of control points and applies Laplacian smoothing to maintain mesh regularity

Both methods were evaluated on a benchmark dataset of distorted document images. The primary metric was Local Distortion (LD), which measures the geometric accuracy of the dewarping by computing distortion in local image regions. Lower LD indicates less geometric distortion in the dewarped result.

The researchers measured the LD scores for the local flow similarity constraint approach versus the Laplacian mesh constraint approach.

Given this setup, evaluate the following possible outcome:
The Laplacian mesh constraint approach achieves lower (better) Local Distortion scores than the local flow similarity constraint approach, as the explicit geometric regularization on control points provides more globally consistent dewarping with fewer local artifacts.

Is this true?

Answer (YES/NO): NO